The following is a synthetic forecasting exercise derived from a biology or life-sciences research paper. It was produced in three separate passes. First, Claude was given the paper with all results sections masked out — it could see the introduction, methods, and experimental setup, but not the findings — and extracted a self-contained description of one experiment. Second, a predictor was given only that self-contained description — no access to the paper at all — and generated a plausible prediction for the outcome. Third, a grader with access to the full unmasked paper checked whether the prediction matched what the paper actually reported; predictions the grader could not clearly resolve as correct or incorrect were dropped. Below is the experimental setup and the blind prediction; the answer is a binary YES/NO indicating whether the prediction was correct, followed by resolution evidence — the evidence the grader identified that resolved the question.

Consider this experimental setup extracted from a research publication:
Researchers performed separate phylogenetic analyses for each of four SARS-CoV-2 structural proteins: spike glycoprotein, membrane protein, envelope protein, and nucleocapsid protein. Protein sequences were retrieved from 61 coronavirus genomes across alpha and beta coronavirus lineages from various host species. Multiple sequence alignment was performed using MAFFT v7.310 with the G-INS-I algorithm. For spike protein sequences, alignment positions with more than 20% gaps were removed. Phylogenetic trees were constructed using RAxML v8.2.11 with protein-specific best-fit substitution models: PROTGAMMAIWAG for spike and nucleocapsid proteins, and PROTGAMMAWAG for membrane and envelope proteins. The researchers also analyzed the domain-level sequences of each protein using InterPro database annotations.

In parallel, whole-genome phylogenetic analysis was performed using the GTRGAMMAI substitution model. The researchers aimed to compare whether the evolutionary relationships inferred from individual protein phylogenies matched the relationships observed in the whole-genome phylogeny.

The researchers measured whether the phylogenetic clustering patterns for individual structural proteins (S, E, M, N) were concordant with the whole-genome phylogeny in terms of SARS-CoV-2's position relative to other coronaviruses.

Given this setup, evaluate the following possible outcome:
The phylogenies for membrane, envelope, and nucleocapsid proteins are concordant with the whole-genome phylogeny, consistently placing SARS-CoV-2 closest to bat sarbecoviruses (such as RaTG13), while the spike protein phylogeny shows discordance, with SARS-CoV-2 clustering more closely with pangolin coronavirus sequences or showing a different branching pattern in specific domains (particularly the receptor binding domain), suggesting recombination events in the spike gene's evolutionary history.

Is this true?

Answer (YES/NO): NO